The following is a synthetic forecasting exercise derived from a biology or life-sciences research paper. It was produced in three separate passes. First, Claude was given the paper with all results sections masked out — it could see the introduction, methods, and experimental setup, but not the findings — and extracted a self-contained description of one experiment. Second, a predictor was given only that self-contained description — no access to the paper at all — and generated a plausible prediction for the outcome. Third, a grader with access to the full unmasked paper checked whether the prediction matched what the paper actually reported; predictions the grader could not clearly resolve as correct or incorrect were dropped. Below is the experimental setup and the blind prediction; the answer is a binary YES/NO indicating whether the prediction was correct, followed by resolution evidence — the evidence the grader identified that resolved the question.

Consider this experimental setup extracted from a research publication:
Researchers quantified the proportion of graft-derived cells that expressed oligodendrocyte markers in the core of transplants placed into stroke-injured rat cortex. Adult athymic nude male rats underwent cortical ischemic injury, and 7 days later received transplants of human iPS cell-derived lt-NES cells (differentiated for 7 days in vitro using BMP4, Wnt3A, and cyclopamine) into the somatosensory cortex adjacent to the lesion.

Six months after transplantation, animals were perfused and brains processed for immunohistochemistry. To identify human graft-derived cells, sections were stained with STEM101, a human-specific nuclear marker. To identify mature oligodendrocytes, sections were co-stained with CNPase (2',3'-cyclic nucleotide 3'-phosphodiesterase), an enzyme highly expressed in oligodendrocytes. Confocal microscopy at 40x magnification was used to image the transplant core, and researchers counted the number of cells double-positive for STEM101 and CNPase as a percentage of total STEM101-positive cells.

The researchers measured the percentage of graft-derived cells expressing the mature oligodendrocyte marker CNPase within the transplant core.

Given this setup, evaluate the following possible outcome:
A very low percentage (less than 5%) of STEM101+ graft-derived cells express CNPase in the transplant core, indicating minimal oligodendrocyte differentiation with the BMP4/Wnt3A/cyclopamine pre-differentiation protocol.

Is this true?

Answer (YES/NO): NO